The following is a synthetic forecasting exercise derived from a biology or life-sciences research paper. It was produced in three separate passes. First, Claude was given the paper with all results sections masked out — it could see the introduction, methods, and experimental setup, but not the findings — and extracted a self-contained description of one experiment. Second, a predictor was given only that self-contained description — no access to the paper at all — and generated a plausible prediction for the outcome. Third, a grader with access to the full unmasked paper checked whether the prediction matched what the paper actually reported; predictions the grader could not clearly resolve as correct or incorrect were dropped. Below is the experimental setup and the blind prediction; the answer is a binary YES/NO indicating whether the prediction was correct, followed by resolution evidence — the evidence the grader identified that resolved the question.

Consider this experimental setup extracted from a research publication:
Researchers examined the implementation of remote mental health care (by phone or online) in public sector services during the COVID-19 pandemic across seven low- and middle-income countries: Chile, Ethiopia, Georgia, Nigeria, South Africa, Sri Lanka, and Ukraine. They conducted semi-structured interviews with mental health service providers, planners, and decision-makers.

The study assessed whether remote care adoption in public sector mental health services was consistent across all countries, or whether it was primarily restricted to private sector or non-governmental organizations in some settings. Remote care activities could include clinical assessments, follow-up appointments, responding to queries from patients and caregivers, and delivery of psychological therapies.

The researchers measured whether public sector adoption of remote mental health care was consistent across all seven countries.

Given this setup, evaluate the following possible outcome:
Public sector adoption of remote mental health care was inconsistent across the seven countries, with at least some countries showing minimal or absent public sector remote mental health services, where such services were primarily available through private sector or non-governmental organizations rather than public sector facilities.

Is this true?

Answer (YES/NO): YES